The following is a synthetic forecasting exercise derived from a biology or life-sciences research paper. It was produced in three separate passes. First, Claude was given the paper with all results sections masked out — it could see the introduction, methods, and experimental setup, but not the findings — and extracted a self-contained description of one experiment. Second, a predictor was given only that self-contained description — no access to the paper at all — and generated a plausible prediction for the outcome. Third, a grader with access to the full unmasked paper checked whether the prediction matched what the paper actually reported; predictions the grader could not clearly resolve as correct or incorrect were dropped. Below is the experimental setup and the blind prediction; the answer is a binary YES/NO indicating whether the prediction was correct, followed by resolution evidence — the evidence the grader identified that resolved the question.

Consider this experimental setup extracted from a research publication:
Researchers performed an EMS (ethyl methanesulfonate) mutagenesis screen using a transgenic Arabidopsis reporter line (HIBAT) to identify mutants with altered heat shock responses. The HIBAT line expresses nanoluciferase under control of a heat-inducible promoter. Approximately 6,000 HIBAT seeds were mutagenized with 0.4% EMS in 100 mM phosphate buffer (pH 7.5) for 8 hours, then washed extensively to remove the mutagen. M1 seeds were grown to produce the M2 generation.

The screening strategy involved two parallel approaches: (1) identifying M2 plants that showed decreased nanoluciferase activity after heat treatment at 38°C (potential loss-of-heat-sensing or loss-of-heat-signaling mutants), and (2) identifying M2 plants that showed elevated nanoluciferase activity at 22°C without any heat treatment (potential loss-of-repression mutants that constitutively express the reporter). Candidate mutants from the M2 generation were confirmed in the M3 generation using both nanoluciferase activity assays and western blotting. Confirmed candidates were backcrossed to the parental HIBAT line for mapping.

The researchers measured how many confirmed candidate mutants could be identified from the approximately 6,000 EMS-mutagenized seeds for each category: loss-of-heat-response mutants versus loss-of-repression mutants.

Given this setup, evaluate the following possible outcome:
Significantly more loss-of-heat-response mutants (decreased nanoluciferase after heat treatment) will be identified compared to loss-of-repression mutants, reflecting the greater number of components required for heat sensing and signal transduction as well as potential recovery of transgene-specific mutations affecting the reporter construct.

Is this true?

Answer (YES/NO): YES